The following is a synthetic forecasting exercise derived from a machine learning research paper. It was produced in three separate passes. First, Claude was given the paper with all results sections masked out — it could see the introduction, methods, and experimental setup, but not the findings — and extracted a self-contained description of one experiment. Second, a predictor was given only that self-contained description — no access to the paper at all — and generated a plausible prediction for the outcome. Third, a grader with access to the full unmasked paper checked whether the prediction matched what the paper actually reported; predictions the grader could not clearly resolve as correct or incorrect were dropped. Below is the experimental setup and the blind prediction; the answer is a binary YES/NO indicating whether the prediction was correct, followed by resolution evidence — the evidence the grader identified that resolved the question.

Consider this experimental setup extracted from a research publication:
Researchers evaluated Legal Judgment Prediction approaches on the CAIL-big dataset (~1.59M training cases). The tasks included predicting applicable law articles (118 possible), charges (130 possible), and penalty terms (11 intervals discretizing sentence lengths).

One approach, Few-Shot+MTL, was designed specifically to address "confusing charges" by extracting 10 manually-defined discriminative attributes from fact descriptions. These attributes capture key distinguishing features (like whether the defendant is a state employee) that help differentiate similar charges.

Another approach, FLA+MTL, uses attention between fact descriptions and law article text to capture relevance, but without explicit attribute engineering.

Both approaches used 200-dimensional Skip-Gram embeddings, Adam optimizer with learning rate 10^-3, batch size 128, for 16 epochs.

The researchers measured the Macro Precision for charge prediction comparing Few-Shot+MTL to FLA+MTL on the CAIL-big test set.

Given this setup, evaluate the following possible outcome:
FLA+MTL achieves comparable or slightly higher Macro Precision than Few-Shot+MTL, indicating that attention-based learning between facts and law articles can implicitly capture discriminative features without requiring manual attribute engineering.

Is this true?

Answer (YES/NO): NO